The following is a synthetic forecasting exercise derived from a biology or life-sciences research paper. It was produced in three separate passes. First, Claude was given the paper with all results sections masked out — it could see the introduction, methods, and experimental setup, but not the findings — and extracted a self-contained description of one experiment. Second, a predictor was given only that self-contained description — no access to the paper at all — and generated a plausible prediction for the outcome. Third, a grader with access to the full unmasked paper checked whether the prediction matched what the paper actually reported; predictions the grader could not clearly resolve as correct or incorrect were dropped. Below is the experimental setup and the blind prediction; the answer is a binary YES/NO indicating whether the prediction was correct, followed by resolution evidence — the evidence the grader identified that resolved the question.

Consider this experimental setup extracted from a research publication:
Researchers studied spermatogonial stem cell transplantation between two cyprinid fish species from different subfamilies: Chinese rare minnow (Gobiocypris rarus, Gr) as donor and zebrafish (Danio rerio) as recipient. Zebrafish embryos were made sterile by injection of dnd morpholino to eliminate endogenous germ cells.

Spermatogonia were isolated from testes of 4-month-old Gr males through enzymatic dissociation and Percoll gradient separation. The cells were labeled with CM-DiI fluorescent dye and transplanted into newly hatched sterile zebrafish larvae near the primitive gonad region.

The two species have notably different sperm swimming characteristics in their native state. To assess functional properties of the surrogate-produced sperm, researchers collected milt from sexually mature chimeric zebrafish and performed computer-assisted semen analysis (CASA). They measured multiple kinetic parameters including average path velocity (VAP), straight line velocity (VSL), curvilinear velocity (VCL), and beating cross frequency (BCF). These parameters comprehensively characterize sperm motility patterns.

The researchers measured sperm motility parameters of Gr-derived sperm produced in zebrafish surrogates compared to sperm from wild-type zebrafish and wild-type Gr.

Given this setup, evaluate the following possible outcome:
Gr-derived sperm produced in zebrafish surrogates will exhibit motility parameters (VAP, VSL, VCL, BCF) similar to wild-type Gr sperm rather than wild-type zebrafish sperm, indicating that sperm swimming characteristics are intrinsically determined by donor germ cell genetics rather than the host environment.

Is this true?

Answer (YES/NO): NO